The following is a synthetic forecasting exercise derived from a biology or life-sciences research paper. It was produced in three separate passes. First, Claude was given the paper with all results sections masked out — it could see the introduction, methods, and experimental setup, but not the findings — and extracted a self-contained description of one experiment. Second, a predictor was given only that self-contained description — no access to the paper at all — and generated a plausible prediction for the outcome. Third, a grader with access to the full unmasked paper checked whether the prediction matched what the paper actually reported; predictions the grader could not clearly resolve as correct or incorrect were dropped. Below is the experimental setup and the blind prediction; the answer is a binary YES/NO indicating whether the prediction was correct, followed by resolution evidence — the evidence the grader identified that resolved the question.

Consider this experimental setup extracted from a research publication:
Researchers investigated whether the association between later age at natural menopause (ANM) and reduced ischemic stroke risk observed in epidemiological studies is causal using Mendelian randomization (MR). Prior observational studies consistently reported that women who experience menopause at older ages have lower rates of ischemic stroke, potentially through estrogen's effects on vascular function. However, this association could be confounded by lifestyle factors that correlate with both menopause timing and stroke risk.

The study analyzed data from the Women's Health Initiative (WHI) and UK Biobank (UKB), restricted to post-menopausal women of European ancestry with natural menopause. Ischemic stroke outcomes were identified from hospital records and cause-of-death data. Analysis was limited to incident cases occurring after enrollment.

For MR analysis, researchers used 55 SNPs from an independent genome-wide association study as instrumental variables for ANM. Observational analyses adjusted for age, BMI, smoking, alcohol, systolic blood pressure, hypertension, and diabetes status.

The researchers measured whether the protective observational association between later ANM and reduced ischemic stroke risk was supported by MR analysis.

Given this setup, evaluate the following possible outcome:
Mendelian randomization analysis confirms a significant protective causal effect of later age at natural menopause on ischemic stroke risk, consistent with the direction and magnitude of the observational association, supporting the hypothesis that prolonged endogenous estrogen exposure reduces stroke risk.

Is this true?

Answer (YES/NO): NO